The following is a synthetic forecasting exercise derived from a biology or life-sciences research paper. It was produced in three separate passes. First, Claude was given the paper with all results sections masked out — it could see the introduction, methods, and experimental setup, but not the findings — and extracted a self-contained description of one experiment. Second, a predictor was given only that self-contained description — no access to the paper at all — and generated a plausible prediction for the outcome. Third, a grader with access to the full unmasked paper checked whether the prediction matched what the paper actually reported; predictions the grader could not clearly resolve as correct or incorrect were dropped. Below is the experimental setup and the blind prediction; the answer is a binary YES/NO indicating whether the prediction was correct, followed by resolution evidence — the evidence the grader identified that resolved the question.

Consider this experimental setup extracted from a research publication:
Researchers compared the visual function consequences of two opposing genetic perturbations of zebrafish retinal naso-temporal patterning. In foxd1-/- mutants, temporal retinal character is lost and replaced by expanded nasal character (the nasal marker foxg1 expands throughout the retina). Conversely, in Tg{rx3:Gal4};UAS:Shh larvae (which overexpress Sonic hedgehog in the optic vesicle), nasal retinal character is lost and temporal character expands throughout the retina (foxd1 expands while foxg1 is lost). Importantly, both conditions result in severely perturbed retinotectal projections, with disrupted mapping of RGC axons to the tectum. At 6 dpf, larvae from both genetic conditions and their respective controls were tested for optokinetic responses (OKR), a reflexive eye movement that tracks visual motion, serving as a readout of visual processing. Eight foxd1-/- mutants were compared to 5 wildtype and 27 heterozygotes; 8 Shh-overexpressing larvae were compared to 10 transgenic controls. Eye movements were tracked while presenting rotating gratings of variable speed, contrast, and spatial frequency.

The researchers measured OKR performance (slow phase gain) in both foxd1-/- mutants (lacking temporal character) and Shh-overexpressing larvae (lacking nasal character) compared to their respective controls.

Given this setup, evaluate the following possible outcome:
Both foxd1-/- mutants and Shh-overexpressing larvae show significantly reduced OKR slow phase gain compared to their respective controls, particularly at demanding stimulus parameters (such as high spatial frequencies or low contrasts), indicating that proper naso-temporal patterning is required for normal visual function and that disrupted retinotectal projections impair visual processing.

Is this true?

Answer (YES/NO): NO